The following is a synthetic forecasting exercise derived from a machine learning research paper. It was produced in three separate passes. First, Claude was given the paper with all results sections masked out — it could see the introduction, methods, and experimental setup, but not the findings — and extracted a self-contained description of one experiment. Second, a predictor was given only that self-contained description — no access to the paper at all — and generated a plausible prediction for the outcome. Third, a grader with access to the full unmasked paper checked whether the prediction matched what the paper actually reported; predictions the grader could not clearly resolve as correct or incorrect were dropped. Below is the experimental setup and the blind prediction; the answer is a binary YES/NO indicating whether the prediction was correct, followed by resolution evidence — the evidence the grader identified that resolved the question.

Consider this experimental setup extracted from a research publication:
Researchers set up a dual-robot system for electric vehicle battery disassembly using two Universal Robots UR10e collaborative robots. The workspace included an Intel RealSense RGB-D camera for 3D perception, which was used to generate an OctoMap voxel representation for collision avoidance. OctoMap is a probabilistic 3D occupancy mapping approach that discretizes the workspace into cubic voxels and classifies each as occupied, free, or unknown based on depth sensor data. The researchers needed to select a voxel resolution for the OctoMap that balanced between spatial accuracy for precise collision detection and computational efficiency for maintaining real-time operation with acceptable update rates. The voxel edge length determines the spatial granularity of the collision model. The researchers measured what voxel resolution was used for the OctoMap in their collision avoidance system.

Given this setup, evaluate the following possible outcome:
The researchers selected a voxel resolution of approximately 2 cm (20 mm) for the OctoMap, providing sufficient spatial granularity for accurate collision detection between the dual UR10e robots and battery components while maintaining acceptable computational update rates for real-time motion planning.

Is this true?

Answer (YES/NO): NO